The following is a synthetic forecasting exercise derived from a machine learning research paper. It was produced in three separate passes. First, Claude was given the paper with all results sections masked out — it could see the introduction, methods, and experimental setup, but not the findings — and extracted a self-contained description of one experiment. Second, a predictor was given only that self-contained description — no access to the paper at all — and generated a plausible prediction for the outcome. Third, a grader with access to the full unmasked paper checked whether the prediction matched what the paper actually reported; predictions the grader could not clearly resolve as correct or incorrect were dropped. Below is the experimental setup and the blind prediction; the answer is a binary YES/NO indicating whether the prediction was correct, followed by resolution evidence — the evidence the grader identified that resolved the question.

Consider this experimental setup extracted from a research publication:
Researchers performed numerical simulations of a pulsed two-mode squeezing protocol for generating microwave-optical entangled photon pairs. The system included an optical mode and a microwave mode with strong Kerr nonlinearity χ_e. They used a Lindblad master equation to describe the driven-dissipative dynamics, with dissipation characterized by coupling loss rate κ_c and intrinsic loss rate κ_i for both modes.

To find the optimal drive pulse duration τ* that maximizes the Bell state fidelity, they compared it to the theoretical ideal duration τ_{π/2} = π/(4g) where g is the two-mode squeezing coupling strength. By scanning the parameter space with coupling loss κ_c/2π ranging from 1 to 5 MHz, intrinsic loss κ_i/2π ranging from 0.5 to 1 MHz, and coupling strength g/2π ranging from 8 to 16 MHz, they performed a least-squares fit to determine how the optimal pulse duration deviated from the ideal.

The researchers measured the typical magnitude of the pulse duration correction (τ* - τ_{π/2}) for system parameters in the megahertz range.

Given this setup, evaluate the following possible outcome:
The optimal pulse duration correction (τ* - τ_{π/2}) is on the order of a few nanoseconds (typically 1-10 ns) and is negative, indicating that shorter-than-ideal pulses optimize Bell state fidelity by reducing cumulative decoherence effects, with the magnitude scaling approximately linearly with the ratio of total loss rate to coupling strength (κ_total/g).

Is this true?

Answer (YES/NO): NO